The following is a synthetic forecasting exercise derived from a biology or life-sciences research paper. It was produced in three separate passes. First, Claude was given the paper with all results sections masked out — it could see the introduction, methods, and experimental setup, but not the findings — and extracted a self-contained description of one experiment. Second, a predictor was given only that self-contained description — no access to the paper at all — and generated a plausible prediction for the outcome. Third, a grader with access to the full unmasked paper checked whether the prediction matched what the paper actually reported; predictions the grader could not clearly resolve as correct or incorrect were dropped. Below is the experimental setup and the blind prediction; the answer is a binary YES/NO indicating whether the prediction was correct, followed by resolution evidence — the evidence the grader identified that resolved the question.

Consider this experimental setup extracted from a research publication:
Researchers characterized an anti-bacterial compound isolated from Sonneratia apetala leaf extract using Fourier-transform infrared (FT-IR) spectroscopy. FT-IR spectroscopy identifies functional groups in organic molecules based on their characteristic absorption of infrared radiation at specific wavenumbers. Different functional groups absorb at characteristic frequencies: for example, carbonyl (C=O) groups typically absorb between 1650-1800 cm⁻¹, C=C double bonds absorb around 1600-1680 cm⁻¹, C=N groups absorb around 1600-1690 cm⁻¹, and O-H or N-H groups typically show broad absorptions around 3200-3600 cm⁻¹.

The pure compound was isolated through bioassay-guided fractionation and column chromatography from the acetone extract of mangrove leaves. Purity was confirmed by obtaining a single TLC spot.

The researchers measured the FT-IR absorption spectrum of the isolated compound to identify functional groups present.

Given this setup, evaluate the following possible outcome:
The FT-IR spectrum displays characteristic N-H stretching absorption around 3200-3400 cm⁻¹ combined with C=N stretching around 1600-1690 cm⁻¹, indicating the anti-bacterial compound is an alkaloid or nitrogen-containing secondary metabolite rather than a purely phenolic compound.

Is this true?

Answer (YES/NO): NO